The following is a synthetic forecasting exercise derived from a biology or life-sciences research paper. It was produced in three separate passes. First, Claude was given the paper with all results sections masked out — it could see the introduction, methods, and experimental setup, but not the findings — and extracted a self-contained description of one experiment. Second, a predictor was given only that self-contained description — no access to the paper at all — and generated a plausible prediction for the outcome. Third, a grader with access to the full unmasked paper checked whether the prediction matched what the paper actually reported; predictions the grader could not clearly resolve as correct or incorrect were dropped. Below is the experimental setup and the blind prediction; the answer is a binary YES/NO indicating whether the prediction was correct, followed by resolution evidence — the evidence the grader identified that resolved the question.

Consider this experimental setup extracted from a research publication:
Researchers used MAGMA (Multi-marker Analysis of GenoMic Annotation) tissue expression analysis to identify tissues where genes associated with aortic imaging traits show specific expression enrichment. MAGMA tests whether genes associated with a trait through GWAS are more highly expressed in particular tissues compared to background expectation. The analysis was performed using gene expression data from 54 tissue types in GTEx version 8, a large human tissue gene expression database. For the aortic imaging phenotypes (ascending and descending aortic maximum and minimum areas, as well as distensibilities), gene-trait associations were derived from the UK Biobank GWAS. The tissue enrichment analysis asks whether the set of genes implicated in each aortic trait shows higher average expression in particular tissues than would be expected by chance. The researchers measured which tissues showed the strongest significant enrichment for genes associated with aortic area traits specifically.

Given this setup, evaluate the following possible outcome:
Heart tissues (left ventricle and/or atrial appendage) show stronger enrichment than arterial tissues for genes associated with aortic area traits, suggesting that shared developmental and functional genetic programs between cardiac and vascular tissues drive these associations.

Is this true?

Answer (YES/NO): NO